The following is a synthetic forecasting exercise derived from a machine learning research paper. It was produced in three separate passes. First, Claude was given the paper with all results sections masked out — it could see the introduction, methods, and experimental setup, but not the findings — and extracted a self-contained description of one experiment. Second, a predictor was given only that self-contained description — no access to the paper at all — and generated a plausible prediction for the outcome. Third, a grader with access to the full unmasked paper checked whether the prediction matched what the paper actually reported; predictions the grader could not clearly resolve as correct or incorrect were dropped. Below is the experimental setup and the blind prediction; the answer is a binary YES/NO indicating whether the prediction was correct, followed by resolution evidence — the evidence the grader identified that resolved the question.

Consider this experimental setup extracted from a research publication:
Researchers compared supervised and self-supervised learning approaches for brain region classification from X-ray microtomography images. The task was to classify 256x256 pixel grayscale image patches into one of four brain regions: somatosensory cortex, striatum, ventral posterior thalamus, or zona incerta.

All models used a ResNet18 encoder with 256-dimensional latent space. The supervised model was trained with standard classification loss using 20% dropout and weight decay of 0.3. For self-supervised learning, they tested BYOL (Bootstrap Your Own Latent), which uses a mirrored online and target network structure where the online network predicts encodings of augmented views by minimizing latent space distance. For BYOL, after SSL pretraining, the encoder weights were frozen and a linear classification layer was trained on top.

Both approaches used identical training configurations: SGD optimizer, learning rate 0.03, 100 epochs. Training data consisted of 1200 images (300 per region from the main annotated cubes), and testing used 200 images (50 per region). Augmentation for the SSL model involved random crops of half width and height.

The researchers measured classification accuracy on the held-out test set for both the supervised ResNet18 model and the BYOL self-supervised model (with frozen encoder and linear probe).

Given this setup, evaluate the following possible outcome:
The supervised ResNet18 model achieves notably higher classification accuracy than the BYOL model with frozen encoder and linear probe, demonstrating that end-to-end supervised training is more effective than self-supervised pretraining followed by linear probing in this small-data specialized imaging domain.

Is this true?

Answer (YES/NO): NO